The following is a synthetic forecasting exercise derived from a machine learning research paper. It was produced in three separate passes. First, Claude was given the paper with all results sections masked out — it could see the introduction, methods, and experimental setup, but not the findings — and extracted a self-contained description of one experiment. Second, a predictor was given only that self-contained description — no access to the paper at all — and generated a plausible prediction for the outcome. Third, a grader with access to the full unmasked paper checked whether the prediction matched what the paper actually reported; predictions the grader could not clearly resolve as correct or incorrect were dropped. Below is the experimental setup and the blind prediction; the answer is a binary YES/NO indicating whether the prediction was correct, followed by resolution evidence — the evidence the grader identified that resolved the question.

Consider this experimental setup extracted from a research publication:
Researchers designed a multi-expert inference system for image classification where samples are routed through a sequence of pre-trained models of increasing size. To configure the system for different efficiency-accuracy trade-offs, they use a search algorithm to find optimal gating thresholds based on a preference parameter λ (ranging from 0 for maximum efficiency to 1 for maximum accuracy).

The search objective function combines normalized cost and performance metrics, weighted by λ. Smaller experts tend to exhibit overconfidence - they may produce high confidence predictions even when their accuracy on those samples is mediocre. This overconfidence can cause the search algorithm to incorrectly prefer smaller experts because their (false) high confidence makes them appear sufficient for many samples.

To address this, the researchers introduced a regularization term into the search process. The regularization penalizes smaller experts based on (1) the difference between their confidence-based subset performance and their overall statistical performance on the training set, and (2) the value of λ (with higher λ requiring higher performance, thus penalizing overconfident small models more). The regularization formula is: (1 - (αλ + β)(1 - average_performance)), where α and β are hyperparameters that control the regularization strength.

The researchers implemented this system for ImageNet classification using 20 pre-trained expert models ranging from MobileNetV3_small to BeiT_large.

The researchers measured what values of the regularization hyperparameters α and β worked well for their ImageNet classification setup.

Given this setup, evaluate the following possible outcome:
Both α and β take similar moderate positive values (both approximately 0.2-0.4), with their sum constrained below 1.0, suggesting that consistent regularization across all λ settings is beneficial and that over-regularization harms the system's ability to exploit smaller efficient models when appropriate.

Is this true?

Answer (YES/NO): NO